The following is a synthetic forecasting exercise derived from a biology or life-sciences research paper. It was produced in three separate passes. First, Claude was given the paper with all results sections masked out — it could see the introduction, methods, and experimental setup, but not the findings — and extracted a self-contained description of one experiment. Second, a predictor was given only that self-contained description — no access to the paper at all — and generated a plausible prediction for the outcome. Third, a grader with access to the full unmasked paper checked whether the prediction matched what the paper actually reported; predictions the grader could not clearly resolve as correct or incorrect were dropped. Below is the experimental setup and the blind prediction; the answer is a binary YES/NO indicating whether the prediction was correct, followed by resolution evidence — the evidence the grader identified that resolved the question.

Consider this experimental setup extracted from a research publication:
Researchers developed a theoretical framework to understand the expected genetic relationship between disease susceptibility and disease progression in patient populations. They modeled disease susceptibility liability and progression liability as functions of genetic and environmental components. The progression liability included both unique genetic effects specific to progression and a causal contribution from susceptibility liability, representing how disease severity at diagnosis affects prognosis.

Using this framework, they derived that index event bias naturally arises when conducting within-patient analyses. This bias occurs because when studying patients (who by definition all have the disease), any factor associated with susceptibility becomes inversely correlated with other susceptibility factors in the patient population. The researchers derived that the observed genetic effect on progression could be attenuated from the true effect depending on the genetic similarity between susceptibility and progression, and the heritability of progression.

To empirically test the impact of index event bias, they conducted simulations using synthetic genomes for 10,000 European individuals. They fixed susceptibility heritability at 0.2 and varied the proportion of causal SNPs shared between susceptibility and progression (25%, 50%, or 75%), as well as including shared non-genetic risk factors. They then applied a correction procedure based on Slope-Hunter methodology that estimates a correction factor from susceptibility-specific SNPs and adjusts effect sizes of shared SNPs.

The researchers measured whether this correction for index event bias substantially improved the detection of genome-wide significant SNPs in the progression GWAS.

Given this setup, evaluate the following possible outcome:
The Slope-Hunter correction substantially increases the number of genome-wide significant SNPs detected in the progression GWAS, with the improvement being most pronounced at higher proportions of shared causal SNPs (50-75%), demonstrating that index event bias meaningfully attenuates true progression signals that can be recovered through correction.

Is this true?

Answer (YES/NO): NO